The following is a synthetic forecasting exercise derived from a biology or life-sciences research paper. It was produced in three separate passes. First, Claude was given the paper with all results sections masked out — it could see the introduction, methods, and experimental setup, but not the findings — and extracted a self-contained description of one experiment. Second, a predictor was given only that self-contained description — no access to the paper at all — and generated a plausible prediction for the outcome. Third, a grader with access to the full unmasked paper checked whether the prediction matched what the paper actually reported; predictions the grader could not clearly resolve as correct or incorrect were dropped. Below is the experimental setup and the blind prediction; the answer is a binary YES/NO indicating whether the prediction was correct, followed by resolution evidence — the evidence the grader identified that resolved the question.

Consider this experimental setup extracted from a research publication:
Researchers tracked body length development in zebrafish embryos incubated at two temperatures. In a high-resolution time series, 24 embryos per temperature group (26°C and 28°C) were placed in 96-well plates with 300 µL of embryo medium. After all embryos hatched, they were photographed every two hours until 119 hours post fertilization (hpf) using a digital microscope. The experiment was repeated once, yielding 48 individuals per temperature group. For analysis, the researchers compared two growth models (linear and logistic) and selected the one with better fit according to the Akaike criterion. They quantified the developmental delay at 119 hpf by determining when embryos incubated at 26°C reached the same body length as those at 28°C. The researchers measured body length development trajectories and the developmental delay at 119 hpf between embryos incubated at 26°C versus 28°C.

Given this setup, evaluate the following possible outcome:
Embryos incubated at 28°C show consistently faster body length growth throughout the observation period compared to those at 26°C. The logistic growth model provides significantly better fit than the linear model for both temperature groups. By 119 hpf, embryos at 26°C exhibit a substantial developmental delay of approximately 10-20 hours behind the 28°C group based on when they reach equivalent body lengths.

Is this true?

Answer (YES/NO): NO